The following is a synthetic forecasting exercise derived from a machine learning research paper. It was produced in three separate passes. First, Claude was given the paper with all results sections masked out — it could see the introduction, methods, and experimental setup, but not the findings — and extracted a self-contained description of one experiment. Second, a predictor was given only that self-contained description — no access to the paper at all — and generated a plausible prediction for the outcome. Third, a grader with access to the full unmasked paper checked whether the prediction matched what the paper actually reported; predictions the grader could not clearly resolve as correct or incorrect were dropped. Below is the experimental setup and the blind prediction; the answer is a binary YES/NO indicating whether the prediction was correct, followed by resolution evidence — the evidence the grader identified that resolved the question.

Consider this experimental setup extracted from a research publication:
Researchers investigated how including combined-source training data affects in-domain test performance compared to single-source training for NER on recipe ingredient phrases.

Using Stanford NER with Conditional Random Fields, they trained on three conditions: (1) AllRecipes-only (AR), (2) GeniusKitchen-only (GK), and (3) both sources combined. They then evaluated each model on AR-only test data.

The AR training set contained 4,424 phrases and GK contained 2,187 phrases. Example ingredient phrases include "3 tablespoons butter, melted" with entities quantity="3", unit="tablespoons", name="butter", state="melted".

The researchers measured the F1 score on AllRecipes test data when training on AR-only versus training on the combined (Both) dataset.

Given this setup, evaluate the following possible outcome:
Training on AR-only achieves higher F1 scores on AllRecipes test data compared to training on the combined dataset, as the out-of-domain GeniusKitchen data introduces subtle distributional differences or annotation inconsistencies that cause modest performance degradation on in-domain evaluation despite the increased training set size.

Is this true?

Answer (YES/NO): NO